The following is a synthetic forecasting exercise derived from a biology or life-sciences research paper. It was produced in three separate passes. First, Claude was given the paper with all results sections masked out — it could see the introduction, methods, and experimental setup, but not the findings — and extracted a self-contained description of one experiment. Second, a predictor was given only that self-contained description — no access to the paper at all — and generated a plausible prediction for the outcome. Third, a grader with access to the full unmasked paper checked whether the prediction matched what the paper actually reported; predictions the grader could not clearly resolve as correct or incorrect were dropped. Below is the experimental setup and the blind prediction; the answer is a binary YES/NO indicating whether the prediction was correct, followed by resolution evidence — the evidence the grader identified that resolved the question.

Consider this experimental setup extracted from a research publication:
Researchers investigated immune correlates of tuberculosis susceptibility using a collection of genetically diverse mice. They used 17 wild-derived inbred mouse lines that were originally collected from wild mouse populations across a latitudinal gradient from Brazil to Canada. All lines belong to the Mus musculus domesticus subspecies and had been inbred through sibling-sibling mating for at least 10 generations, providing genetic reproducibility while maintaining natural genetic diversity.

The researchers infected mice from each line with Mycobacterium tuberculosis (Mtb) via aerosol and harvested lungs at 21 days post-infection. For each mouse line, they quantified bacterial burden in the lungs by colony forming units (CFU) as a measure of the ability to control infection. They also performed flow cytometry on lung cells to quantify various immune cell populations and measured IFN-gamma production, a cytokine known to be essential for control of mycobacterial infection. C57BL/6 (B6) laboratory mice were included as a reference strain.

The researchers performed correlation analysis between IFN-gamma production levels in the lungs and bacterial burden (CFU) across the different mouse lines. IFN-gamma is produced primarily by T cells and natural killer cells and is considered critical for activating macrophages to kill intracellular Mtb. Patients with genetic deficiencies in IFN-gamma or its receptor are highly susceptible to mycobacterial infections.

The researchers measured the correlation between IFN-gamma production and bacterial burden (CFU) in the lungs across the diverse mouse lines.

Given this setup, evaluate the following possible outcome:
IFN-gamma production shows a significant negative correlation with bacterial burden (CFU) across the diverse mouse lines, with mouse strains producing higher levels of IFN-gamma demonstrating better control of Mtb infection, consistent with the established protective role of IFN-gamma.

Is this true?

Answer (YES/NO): NO